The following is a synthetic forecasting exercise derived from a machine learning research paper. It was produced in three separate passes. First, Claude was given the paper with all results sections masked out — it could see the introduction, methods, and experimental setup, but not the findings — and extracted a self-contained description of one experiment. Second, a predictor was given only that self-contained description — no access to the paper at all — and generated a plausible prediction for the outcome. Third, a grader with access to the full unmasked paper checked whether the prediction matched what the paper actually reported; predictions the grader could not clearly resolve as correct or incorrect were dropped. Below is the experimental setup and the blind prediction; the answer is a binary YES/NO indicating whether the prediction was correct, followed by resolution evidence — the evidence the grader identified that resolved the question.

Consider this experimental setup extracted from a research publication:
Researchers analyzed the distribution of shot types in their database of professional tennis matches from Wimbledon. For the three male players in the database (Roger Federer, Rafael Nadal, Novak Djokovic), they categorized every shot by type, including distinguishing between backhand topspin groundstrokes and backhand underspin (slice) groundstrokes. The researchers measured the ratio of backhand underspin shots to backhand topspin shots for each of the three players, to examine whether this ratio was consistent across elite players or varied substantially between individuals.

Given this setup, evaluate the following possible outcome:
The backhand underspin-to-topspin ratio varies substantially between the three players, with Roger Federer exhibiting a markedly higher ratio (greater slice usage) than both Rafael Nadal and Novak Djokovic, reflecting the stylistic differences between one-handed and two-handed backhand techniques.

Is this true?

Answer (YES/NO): YES